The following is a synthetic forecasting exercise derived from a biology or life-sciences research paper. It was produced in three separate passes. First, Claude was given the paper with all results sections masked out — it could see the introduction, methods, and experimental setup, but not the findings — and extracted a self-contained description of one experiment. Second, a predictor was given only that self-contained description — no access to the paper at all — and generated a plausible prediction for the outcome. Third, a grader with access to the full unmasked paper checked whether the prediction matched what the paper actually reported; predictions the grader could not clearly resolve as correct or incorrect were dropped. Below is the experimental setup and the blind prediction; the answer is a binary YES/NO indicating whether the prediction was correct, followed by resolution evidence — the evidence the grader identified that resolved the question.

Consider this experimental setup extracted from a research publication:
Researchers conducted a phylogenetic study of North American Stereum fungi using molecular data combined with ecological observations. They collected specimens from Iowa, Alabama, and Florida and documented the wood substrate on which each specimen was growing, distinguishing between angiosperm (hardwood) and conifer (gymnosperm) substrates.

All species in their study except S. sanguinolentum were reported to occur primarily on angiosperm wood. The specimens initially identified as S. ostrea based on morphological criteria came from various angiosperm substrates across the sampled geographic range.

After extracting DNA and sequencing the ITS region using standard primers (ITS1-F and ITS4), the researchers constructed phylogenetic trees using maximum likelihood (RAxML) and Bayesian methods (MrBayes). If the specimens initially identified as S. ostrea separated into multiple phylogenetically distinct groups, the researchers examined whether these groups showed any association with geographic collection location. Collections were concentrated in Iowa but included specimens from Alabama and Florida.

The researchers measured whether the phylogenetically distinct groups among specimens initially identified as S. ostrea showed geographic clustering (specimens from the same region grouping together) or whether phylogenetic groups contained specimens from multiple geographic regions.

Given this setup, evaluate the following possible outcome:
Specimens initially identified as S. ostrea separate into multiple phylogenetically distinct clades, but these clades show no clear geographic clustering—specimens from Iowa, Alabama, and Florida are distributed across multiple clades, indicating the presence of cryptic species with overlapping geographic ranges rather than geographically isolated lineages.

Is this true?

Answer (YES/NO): YES